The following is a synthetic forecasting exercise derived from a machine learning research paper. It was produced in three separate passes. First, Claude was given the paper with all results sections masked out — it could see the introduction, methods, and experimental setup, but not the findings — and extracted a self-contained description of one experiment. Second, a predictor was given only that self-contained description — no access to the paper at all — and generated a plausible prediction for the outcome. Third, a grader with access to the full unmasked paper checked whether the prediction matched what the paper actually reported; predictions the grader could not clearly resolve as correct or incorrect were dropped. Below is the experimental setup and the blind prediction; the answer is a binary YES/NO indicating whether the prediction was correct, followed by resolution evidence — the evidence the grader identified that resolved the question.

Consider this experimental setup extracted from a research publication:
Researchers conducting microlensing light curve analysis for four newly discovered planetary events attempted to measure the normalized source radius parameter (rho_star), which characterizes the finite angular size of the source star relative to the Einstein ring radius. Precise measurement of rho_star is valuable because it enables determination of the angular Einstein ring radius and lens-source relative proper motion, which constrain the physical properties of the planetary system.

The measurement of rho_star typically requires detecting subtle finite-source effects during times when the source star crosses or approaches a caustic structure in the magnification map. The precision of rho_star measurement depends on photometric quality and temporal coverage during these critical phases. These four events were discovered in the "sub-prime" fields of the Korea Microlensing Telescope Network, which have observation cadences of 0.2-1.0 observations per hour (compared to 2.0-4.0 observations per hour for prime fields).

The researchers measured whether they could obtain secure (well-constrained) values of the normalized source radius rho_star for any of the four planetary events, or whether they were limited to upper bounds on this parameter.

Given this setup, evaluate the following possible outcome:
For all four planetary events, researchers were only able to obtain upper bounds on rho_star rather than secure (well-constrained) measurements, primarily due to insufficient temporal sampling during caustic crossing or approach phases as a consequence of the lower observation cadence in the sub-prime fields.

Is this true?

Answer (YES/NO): YES